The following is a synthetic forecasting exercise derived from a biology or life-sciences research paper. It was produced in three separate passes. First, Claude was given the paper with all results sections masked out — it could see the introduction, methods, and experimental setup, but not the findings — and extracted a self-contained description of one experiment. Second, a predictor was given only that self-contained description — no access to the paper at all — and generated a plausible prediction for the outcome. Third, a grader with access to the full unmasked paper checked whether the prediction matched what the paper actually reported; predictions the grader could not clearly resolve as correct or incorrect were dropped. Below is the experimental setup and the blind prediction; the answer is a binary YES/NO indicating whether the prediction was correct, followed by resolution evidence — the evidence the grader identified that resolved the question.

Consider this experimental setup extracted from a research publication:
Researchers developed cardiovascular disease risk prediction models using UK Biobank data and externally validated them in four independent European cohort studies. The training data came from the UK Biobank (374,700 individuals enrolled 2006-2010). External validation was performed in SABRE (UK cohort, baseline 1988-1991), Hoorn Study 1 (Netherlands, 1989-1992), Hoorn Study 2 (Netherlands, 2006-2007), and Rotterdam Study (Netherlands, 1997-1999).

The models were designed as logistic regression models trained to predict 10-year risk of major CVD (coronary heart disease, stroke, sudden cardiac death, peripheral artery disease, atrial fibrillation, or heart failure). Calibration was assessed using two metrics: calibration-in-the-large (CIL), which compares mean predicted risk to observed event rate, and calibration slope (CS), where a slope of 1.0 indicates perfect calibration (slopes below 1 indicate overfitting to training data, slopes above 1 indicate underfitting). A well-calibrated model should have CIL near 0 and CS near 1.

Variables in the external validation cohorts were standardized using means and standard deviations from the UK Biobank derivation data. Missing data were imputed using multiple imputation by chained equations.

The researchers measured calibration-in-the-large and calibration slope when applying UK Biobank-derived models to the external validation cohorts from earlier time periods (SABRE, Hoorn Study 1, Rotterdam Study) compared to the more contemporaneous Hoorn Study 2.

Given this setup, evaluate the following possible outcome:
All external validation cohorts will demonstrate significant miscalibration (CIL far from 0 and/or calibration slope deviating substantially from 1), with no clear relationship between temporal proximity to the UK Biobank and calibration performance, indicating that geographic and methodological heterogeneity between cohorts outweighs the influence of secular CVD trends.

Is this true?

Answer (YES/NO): NO